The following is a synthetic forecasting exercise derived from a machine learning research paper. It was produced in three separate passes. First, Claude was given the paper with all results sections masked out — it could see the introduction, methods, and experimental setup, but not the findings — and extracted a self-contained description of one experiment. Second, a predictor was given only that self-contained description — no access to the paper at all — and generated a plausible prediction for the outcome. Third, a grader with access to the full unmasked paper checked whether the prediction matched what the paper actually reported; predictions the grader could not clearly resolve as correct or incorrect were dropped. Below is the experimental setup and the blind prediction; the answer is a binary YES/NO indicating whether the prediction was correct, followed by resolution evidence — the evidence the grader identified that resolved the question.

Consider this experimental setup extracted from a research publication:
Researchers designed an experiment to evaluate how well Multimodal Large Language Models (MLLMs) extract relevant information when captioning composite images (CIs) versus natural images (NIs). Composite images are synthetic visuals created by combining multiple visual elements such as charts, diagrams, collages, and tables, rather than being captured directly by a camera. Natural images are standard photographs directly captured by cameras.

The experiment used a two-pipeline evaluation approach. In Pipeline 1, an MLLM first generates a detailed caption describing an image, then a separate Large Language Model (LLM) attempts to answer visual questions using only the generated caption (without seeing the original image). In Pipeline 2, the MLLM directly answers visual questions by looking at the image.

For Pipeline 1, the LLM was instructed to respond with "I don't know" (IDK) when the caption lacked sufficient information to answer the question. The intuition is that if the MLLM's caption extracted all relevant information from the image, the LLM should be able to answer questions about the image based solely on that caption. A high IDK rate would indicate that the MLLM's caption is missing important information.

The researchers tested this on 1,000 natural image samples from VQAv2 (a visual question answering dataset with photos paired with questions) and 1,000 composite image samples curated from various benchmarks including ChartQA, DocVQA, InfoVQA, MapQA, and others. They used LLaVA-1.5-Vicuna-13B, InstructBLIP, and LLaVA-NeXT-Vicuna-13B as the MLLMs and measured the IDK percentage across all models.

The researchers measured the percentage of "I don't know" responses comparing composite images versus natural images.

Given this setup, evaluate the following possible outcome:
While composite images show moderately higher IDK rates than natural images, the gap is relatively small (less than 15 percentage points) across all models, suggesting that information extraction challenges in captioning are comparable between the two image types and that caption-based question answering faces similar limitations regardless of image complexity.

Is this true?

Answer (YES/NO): NO